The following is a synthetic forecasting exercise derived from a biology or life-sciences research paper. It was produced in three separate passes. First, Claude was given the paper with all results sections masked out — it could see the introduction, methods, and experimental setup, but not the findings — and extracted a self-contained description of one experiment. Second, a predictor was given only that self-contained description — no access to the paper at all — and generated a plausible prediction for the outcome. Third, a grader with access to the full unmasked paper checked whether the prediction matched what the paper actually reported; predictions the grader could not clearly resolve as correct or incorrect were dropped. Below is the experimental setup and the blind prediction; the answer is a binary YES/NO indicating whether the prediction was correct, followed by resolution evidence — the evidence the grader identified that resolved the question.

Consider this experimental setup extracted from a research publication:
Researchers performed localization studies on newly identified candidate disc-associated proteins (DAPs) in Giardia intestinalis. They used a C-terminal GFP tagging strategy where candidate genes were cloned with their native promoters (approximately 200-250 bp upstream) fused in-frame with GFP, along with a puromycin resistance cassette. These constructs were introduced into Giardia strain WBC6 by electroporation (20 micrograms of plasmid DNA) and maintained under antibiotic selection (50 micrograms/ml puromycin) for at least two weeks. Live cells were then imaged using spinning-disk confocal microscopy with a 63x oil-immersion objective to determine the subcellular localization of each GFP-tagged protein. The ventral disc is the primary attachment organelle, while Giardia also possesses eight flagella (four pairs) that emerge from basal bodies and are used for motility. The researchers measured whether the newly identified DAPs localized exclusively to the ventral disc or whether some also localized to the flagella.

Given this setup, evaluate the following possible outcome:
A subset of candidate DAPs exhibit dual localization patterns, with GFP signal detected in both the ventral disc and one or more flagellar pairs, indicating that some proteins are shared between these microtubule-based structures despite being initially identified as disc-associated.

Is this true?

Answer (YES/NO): YES